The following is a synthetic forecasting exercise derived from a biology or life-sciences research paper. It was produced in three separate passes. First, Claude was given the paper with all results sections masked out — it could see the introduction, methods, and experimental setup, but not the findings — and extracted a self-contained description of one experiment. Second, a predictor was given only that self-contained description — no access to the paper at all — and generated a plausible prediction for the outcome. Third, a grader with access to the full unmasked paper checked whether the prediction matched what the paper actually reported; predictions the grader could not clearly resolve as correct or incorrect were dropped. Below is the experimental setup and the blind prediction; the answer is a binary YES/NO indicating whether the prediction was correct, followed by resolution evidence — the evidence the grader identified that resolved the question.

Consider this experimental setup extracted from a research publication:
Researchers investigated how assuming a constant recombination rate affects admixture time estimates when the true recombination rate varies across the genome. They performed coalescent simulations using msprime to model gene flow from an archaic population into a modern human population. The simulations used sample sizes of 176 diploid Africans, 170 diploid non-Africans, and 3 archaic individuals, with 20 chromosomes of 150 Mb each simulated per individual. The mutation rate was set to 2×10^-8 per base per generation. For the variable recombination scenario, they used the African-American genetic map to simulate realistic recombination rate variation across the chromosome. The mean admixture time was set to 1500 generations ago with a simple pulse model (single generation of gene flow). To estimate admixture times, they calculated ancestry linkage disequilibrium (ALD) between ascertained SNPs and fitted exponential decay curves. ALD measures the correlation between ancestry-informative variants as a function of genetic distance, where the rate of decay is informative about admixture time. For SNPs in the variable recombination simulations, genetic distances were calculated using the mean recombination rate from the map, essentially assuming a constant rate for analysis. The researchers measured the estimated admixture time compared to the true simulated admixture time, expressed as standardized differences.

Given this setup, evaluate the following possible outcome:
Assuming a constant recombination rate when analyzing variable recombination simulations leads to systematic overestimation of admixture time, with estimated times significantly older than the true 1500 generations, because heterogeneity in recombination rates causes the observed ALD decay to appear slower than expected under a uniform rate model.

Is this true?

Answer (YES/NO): NO